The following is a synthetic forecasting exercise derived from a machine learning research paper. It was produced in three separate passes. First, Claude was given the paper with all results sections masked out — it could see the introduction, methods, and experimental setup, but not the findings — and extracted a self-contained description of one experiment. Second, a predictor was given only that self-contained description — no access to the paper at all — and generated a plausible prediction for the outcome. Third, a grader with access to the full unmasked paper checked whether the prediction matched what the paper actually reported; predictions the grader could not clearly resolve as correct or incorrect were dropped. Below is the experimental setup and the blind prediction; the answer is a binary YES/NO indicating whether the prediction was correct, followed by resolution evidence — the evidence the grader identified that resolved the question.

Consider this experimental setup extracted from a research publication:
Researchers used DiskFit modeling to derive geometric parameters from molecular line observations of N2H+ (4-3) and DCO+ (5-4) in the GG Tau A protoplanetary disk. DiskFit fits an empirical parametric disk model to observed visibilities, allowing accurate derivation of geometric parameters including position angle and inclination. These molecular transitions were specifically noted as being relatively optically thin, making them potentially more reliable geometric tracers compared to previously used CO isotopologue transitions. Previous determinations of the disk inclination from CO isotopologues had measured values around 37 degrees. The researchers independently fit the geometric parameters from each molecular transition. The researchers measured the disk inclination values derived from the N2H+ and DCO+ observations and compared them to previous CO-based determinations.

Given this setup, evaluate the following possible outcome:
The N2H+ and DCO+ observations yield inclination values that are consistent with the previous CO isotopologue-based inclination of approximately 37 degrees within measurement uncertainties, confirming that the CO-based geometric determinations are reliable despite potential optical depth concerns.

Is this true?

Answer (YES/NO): YES